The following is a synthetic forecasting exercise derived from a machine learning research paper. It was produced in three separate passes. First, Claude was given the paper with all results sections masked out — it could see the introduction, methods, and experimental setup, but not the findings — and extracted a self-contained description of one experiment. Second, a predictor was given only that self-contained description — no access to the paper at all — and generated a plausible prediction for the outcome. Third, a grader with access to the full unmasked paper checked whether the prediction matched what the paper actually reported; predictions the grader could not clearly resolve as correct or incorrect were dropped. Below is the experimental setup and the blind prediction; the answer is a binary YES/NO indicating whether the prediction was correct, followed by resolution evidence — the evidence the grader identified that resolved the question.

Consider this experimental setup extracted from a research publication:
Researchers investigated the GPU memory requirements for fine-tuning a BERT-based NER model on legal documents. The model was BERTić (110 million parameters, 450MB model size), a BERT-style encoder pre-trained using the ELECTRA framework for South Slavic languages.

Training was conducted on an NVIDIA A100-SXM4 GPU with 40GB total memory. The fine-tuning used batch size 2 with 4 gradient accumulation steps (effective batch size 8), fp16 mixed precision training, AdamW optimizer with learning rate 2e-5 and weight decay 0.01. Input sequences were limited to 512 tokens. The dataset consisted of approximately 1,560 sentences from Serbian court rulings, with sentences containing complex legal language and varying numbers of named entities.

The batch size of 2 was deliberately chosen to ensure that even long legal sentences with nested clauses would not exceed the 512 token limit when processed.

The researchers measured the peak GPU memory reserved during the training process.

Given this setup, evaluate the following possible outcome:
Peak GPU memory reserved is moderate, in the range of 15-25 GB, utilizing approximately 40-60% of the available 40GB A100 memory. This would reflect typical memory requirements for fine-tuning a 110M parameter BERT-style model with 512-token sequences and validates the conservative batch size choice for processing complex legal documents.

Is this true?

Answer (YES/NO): NO